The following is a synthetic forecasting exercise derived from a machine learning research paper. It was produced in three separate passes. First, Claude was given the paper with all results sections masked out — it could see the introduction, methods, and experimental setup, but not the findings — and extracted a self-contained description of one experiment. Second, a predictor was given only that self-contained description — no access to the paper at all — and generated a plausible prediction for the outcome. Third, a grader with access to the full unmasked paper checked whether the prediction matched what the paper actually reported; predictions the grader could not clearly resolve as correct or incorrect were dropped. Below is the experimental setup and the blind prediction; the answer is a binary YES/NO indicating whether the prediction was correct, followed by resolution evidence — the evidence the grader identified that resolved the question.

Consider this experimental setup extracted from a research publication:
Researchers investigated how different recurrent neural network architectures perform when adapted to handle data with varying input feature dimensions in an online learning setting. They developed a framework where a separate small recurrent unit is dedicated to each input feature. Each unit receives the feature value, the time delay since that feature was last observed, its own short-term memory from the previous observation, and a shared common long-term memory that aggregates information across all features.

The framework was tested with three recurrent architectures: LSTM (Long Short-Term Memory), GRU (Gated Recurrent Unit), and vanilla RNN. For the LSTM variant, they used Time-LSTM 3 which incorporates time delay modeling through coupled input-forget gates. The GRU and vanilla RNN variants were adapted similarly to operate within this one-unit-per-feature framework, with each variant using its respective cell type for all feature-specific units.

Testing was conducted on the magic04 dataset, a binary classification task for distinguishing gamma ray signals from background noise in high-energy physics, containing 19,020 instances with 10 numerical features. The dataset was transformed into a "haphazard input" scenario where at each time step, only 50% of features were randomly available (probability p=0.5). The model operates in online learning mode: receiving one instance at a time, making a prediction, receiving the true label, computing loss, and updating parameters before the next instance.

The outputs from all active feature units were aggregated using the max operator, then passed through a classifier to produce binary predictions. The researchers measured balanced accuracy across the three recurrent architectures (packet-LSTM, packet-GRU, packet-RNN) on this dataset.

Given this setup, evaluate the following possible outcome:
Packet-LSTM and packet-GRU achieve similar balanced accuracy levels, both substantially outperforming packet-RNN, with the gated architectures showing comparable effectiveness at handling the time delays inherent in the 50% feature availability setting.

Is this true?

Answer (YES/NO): NO